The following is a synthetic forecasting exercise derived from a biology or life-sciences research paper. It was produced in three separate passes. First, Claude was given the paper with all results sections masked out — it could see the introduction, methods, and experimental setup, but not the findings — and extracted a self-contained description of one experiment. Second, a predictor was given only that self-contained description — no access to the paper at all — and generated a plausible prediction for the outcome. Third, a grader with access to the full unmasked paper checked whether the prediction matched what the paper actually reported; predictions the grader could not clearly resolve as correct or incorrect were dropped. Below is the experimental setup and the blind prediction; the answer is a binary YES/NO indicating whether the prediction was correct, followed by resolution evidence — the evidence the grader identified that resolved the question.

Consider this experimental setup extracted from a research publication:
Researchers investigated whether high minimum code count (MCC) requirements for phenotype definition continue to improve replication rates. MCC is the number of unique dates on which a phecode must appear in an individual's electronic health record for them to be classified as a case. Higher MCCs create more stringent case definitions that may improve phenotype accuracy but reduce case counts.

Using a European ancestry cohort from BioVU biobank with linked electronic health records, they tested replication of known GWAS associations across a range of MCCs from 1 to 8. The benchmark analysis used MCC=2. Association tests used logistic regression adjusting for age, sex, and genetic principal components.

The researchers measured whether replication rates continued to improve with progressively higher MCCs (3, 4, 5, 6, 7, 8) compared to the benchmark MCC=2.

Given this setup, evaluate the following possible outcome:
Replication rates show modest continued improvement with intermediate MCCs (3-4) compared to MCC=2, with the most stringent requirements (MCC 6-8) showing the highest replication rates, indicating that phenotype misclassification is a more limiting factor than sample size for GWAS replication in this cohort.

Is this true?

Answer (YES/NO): NO